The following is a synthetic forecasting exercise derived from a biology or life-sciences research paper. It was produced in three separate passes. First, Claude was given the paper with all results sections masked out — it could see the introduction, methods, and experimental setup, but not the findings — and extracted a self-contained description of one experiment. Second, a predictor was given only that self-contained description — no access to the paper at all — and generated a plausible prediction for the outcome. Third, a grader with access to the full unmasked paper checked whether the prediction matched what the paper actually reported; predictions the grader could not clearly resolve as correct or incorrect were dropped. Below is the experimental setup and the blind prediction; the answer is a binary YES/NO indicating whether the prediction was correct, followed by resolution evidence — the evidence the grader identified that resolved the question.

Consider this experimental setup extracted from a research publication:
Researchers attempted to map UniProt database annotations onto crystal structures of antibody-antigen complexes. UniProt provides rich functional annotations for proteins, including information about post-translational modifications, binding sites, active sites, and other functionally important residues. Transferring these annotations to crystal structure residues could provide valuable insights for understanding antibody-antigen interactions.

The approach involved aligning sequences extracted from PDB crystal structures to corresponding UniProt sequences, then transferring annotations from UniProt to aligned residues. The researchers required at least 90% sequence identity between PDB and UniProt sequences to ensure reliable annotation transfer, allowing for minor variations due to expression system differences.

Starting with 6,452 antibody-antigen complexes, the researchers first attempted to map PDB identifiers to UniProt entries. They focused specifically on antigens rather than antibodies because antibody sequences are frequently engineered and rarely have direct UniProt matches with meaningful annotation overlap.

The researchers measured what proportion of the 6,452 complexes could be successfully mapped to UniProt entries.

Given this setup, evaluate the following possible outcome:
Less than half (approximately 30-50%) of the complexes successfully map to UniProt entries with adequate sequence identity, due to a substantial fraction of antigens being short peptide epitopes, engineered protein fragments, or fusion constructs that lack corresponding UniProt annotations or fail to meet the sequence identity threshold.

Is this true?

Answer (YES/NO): NO